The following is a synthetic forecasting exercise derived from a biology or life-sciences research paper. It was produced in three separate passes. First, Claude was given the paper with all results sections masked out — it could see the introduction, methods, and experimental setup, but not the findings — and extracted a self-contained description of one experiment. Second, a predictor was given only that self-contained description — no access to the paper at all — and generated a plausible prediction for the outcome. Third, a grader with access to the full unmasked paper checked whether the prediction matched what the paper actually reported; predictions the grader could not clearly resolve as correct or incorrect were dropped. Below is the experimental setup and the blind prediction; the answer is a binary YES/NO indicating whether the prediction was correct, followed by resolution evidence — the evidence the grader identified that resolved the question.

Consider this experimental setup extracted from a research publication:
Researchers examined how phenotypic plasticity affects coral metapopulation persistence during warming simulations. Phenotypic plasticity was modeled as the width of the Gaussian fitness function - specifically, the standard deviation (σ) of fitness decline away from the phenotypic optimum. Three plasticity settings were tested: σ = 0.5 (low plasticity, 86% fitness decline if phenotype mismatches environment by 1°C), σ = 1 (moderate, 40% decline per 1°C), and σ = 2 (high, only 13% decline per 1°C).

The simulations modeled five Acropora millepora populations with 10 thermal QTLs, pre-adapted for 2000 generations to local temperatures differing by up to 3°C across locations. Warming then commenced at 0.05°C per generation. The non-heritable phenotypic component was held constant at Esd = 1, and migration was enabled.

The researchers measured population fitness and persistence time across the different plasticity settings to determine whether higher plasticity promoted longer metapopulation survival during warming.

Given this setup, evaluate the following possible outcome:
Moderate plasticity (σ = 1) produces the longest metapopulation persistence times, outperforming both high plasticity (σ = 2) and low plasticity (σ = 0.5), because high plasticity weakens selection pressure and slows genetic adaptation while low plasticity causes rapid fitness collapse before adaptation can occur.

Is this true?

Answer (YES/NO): NO